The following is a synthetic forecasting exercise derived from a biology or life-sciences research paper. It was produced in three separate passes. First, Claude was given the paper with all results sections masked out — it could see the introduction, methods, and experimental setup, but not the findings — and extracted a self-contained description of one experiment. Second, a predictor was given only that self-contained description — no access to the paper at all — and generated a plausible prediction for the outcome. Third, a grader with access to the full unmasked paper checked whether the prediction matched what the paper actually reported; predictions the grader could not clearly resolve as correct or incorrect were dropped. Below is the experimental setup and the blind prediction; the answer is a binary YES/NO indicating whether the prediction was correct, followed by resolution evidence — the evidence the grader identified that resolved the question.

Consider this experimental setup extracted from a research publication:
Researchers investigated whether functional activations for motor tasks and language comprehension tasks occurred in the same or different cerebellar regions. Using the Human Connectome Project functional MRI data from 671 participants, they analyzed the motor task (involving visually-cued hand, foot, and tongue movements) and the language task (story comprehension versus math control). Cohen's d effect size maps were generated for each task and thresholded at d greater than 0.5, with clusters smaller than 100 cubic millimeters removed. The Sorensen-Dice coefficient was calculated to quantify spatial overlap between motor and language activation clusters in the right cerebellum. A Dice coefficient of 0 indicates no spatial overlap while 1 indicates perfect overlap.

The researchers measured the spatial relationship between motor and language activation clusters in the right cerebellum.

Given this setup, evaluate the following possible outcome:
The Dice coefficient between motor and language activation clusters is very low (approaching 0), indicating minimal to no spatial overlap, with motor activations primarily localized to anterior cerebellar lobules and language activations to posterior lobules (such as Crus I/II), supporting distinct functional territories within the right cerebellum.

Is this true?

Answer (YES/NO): YES